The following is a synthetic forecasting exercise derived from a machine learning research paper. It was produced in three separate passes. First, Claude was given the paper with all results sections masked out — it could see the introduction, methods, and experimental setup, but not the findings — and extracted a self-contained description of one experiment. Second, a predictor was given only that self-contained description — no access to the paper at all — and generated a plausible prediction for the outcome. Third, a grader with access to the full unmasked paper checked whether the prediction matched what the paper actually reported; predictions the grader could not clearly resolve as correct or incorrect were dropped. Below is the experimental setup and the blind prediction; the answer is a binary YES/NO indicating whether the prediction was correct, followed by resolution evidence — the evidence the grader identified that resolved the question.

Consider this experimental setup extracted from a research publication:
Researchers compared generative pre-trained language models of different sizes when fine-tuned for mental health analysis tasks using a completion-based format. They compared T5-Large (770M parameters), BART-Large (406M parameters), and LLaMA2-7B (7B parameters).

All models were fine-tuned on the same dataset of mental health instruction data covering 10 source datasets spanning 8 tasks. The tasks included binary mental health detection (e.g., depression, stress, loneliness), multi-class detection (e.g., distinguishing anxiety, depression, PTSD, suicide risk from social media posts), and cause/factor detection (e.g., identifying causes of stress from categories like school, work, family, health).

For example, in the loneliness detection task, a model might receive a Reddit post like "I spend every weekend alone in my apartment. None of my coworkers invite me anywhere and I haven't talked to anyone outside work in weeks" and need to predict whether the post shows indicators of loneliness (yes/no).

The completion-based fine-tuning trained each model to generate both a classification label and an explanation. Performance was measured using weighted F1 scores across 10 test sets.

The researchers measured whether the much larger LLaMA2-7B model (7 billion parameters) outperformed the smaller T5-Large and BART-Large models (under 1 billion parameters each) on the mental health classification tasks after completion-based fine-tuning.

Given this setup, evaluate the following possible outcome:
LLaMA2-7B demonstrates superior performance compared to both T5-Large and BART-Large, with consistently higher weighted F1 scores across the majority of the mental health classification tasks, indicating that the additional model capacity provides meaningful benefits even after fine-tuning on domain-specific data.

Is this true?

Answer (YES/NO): NO